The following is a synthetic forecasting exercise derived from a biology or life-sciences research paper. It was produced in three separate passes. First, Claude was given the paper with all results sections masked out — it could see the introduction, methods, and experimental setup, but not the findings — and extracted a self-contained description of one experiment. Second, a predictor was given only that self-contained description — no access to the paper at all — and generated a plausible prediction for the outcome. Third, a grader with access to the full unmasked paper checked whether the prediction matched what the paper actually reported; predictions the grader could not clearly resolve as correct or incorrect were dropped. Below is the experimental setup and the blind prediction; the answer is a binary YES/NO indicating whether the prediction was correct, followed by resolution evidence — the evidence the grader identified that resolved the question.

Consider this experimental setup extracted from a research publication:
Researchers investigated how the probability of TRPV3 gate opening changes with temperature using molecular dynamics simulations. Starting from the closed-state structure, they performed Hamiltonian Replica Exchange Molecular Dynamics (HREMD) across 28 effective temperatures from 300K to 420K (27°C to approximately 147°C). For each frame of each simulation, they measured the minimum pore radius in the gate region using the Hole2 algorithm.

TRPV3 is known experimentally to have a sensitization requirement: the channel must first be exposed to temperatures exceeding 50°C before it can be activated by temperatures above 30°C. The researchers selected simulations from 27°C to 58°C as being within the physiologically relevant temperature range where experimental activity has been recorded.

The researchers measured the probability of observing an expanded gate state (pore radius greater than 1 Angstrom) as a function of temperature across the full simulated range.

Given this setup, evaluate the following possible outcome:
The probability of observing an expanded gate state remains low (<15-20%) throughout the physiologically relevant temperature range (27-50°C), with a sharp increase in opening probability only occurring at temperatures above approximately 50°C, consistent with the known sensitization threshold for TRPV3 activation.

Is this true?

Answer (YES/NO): NO